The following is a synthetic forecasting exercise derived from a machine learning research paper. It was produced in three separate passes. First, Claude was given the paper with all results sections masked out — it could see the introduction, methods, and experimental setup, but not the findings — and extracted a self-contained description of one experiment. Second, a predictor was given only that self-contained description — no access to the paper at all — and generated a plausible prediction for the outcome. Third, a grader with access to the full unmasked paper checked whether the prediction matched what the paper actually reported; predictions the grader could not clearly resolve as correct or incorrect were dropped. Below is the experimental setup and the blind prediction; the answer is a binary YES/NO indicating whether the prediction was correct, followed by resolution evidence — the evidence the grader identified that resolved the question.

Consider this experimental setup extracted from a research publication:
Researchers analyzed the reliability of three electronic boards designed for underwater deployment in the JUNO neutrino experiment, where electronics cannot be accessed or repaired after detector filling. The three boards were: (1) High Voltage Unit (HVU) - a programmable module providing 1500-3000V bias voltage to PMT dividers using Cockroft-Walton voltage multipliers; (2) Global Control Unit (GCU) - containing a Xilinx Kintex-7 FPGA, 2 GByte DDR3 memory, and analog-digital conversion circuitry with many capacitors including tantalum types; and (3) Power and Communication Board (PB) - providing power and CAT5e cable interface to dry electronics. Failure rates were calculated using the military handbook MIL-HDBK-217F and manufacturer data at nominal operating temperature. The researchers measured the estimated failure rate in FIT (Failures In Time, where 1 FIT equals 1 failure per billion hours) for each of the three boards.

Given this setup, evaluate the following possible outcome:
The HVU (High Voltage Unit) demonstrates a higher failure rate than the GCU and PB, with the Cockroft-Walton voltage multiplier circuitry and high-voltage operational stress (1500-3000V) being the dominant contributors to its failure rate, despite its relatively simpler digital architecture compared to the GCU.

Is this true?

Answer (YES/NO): NO